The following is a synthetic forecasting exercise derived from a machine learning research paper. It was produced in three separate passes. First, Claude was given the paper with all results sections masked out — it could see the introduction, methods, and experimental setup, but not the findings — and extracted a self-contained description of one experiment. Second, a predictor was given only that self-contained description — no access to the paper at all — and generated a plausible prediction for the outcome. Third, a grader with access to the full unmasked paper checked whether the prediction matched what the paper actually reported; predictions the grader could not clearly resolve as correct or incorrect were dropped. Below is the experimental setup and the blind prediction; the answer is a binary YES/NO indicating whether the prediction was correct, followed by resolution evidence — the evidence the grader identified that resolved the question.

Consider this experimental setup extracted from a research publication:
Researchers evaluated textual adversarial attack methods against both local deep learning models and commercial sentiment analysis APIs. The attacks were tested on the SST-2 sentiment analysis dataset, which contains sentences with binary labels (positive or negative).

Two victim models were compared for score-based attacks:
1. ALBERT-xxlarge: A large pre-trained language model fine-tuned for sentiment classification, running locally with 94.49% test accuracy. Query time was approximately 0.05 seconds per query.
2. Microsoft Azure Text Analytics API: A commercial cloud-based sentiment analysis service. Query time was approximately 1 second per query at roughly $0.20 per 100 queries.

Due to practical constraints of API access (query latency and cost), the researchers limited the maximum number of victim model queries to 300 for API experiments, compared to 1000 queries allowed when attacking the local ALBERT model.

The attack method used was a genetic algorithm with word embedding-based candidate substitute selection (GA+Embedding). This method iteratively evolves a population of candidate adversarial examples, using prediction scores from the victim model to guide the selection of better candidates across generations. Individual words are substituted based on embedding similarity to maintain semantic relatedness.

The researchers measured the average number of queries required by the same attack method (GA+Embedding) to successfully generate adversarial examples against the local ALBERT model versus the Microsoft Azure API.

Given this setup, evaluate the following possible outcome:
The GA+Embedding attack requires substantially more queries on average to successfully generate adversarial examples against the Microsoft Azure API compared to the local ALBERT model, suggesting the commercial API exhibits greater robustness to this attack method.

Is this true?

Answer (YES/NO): NO